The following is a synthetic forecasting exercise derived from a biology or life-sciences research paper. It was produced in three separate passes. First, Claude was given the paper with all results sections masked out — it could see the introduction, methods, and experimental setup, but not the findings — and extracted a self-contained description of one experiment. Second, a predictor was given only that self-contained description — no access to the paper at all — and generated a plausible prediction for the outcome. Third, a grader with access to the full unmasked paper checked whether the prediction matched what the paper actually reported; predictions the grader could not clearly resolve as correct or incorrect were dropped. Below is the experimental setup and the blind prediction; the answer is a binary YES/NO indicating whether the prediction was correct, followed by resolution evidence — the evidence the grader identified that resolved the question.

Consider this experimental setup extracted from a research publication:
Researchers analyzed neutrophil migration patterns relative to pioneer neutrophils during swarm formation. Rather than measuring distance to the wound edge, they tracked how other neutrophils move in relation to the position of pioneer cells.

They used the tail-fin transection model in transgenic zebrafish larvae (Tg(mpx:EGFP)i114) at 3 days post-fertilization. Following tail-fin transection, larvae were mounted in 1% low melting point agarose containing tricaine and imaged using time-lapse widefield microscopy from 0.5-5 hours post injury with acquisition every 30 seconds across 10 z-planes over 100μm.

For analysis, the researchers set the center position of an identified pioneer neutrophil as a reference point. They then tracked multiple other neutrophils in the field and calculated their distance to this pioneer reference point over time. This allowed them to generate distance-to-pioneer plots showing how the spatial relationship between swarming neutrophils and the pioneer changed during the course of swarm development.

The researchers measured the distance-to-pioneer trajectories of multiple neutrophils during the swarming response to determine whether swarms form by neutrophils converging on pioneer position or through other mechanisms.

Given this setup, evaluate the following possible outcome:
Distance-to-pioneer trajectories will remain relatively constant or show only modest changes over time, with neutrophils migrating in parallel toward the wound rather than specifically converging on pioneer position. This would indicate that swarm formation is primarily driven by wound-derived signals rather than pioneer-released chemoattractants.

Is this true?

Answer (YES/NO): NO